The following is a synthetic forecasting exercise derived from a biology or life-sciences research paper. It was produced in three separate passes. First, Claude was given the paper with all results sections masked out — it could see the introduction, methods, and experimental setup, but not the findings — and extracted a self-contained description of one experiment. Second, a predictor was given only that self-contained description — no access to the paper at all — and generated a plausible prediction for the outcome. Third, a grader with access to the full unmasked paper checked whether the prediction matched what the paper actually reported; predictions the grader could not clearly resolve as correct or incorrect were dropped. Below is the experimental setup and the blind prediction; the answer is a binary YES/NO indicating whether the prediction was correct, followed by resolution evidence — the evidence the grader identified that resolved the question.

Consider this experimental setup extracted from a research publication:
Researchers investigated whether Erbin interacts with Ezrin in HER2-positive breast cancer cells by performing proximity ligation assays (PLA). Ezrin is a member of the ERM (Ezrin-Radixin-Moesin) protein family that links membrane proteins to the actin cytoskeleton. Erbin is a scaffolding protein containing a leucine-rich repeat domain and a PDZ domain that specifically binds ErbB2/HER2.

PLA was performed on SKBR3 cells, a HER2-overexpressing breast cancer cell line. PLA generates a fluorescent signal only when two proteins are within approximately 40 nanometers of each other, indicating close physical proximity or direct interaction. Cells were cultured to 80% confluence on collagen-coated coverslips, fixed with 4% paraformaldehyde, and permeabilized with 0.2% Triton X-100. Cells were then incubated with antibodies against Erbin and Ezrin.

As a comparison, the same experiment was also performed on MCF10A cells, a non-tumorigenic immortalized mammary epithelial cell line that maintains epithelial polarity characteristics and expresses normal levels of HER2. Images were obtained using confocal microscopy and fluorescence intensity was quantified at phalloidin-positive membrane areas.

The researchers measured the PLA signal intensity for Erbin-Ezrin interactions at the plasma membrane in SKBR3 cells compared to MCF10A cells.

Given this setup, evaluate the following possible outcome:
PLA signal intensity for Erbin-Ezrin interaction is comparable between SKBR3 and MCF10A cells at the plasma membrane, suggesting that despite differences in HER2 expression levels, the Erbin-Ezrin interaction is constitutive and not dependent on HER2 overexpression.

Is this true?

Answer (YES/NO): NO